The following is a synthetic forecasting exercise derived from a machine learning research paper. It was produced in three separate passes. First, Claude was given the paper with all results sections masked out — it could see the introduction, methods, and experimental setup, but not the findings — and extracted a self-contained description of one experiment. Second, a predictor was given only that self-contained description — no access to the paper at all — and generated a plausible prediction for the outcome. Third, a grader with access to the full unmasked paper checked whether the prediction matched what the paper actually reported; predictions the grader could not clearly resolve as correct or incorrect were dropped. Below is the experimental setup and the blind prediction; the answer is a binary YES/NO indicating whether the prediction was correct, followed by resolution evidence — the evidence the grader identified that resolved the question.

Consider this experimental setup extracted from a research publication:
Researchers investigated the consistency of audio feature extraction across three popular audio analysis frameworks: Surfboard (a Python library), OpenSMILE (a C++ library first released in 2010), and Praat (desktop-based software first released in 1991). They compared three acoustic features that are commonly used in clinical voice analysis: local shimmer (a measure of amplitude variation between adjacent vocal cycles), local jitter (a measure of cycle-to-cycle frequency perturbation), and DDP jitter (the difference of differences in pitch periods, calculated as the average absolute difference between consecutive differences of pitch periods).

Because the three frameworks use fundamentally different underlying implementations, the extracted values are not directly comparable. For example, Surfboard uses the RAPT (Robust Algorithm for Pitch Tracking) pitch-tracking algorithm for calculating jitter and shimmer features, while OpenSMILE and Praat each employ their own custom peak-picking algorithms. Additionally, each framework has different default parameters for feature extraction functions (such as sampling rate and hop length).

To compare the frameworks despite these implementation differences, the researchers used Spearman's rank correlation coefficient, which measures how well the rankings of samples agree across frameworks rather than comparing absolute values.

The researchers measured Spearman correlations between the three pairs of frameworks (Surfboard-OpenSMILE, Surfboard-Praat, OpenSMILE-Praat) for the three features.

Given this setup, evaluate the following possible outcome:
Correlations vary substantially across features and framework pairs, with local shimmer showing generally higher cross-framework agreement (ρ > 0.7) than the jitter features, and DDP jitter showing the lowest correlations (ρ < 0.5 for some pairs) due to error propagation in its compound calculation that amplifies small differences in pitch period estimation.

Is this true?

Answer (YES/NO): NO